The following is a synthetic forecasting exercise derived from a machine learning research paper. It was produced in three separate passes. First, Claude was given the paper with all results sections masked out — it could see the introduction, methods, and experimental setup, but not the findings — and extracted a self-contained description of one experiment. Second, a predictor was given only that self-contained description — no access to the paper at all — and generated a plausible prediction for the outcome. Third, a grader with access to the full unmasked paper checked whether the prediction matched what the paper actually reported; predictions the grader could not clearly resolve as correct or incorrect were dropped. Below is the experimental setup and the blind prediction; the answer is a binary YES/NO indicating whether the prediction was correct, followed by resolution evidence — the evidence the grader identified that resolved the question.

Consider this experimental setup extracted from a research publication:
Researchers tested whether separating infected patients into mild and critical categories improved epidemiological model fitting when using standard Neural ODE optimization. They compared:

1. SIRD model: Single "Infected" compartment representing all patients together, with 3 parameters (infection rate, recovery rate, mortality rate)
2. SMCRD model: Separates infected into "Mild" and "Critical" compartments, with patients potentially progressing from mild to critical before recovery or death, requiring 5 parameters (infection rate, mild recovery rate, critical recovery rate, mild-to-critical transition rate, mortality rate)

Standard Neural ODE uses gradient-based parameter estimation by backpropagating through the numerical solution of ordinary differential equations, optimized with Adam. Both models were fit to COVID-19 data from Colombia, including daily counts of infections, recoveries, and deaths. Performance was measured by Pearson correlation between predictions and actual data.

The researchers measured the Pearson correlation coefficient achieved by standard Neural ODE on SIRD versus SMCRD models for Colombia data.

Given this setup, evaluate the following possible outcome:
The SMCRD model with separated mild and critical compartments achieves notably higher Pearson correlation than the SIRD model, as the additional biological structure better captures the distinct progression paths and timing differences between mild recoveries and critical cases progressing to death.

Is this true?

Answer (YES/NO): NO